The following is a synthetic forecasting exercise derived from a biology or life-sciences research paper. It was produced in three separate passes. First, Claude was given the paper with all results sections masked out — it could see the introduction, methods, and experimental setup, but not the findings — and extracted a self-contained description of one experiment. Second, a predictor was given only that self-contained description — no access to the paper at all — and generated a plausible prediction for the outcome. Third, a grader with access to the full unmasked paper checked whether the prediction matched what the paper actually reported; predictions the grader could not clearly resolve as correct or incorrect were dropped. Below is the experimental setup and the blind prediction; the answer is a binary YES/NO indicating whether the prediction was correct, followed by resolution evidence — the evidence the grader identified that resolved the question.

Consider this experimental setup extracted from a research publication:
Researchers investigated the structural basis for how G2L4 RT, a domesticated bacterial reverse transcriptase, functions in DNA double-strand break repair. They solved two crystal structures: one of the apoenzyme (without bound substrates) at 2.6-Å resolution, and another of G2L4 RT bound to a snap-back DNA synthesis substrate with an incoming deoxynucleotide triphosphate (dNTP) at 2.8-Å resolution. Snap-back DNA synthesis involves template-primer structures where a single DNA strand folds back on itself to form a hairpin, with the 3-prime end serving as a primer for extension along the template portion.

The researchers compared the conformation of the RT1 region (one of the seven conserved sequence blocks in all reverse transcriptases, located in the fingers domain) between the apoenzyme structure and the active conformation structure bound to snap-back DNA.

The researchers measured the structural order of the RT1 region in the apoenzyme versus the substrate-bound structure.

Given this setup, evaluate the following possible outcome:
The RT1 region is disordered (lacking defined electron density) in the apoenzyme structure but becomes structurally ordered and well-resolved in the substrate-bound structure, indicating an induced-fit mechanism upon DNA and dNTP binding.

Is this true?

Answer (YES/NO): YES